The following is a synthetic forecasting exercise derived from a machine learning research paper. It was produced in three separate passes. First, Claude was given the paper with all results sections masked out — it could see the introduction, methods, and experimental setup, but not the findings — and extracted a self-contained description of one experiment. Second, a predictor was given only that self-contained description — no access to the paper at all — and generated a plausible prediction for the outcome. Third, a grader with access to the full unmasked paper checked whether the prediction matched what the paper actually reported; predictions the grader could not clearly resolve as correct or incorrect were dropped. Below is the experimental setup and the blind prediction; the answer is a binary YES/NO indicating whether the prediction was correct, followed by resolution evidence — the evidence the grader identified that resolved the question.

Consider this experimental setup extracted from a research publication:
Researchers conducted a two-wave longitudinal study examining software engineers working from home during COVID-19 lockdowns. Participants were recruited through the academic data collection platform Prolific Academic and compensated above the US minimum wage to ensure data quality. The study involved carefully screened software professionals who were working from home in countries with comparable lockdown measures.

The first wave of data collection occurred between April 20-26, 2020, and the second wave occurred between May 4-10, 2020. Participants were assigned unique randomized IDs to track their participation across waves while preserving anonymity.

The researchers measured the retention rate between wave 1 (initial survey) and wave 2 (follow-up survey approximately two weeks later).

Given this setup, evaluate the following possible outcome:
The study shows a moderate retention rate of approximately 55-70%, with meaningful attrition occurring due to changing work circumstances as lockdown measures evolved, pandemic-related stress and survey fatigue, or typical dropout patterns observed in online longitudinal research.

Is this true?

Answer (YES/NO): NO